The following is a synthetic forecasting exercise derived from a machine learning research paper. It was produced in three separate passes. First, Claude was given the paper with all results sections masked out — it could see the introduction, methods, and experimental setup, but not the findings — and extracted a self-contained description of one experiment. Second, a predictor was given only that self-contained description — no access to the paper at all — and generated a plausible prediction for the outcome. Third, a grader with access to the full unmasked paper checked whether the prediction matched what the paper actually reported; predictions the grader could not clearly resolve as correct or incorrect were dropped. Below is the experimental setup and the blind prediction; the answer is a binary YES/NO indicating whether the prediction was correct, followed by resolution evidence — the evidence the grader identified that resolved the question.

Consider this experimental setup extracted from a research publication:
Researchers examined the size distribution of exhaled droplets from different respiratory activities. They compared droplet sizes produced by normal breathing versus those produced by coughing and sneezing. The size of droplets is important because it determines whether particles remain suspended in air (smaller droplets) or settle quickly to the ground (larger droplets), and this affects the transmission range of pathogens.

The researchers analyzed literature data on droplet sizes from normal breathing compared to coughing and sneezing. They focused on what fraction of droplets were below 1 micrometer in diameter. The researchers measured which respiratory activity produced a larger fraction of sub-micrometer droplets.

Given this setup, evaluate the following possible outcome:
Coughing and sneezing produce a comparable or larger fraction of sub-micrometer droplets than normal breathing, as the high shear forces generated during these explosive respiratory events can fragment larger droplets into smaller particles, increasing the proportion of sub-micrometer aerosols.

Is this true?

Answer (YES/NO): NO